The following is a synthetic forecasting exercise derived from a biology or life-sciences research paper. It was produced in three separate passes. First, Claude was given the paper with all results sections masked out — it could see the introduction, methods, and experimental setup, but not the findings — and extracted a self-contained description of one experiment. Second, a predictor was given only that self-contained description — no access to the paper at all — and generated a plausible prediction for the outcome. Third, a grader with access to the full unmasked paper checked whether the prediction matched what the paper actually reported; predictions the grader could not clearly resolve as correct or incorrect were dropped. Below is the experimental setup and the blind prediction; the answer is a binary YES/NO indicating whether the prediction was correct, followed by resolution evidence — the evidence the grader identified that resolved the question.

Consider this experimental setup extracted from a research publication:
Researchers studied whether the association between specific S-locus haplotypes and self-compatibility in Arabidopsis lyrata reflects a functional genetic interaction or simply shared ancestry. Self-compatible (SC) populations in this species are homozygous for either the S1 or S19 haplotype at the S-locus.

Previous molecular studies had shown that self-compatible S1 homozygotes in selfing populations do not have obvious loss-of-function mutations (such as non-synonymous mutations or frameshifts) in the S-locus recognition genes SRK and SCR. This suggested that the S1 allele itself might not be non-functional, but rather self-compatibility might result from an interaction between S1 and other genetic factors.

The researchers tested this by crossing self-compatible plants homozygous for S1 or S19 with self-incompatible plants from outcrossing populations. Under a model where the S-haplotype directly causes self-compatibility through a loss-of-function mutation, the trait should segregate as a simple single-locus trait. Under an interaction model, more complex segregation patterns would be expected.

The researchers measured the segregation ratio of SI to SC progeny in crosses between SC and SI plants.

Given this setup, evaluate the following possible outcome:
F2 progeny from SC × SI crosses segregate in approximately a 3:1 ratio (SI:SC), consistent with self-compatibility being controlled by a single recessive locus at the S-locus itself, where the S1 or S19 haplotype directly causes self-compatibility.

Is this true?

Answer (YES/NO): NO